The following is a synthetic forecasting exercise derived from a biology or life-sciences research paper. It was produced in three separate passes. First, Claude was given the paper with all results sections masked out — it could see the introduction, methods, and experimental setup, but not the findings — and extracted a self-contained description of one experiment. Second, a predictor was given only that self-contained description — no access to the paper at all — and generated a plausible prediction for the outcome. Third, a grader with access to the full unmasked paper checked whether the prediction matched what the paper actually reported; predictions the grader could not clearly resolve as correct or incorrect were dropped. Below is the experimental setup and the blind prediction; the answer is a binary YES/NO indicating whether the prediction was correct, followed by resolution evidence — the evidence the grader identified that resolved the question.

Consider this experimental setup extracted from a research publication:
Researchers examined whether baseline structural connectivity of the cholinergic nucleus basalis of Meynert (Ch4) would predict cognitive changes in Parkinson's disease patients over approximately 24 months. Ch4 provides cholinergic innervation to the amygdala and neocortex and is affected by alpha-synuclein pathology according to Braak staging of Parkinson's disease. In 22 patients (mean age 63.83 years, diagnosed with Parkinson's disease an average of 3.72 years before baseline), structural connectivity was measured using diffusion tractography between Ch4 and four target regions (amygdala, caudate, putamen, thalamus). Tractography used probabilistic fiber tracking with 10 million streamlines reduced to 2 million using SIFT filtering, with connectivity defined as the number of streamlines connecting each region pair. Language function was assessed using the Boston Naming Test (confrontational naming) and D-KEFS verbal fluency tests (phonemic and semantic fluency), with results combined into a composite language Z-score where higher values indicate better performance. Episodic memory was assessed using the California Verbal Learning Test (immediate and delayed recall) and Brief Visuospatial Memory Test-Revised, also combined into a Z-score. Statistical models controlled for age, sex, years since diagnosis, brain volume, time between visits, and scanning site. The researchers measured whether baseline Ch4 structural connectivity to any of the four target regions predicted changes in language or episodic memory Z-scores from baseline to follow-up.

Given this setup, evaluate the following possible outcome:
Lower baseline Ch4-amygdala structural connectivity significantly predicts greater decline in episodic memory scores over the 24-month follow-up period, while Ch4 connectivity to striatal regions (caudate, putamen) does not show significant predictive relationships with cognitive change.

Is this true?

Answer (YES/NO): NO